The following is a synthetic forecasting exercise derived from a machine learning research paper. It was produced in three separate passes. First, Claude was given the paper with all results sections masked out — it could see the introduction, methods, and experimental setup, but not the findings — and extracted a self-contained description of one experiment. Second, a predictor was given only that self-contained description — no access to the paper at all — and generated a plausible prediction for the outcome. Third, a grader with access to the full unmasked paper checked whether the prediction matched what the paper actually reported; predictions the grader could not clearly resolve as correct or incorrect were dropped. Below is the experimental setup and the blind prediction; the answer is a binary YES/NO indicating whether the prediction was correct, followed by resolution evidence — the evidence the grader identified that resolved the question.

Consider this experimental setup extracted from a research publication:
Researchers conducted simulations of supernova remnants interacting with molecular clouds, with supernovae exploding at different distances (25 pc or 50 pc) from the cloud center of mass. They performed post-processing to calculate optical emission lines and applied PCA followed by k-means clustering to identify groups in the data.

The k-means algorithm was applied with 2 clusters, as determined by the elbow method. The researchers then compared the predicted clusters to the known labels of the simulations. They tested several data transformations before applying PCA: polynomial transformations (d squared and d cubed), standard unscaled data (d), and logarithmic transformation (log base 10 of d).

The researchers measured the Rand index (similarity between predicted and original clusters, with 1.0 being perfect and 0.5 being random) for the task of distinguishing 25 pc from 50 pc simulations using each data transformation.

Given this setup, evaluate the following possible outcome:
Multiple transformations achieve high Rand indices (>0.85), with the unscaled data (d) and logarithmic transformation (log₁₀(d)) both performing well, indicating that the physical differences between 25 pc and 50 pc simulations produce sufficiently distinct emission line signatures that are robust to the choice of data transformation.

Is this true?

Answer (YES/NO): NO